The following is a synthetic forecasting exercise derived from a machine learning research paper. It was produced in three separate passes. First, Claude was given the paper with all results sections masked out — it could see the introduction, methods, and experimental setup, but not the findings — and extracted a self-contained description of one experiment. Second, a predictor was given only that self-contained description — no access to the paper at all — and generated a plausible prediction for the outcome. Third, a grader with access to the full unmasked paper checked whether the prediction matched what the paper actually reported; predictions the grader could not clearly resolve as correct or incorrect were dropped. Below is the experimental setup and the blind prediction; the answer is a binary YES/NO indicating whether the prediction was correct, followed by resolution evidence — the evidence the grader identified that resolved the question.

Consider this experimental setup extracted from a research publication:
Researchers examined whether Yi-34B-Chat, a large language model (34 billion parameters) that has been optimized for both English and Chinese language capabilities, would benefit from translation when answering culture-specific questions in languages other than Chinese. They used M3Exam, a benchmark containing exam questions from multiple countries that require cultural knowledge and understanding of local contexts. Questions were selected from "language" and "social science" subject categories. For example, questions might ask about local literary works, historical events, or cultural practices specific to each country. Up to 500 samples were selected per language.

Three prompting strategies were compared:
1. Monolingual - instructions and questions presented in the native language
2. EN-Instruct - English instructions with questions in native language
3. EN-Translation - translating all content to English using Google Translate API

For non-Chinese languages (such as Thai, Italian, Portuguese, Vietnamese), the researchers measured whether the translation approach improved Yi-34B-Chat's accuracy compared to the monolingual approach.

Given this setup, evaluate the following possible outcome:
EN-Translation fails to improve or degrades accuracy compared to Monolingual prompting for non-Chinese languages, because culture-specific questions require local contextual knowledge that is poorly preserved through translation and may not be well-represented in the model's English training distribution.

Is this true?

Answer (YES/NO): NO